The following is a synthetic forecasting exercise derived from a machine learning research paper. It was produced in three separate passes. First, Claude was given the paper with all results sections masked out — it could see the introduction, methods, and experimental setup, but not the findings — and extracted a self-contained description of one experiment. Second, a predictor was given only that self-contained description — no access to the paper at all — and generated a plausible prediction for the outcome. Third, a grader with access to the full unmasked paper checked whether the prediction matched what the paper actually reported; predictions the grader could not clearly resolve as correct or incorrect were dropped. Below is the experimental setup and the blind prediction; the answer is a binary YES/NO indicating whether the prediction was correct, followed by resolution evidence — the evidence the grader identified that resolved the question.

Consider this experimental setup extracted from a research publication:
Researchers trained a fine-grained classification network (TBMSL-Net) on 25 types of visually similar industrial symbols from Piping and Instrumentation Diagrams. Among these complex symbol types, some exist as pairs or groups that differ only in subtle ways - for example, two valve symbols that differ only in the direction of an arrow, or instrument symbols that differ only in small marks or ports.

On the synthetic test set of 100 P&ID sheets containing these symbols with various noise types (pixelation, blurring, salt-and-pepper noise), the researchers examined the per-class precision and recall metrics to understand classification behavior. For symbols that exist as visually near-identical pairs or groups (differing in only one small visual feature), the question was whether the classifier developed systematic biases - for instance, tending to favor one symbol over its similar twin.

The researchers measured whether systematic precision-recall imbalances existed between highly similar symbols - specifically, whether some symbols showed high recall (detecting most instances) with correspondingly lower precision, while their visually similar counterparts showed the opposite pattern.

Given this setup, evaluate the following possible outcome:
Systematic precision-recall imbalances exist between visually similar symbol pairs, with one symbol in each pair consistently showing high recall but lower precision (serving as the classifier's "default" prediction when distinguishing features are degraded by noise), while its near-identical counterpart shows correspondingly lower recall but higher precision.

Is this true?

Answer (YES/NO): YES